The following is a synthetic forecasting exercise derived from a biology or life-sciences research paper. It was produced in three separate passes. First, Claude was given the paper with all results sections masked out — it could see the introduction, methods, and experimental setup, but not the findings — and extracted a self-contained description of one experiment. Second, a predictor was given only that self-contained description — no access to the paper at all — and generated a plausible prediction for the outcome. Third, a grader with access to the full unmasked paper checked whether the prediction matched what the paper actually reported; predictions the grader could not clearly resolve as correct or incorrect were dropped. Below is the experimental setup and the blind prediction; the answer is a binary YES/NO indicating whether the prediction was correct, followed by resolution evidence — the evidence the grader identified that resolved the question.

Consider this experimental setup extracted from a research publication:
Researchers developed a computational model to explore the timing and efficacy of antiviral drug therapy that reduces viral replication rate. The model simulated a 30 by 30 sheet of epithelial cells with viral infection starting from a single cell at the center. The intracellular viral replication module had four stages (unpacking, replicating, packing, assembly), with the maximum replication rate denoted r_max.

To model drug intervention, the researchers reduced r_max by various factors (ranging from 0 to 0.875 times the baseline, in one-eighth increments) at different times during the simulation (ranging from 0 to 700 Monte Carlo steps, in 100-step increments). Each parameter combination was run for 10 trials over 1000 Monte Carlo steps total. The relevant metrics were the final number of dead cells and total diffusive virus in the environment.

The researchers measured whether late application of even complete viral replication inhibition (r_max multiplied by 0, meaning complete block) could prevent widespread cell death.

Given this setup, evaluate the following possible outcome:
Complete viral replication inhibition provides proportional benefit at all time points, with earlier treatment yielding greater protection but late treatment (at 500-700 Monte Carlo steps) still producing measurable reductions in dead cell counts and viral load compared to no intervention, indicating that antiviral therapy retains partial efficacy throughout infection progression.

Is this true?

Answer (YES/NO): NO